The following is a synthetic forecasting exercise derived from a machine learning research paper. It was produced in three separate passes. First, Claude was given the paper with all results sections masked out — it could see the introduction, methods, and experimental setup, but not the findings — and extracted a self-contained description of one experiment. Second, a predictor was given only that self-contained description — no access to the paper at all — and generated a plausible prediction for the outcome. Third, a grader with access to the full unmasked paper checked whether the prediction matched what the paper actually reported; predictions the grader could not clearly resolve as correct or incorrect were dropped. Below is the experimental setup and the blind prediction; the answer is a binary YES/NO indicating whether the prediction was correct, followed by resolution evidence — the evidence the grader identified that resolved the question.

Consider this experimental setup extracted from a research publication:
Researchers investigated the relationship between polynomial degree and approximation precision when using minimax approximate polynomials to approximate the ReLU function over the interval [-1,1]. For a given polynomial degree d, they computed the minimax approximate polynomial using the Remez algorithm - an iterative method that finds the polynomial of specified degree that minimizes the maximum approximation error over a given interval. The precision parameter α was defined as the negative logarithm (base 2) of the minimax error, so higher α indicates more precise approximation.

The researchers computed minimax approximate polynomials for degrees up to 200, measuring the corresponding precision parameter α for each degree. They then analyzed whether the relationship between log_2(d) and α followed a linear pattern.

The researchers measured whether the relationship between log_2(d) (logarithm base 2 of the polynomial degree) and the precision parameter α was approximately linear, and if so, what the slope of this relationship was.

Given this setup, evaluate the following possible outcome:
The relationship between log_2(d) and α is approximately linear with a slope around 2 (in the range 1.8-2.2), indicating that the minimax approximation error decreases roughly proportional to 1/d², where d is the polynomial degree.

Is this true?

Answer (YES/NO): NO